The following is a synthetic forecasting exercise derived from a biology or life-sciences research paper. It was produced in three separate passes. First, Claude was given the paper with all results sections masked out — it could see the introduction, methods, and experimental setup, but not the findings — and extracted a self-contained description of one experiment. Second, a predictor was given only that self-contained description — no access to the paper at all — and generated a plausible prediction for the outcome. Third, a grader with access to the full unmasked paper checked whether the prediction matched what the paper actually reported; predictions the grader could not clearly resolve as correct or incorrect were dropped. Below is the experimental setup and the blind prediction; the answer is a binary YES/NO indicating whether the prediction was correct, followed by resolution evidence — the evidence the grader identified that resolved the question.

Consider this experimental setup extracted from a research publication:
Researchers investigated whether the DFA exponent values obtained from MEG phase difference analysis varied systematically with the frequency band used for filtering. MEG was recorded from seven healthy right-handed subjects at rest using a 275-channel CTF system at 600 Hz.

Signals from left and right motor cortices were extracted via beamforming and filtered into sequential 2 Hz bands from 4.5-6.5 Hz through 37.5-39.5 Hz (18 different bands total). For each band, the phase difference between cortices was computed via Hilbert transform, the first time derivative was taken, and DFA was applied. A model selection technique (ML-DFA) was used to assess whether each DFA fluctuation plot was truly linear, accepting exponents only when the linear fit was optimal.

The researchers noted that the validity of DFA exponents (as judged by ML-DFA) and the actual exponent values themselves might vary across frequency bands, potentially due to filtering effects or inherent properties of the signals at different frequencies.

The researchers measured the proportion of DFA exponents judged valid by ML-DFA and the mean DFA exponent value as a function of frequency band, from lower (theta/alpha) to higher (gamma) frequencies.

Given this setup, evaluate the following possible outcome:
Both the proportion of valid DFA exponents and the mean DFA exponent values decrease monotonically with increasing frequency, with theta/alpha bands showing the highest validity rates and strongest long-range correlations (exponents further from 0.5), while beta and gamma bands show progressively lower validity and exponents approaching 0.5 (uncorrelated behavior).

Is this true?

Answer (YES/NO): NO